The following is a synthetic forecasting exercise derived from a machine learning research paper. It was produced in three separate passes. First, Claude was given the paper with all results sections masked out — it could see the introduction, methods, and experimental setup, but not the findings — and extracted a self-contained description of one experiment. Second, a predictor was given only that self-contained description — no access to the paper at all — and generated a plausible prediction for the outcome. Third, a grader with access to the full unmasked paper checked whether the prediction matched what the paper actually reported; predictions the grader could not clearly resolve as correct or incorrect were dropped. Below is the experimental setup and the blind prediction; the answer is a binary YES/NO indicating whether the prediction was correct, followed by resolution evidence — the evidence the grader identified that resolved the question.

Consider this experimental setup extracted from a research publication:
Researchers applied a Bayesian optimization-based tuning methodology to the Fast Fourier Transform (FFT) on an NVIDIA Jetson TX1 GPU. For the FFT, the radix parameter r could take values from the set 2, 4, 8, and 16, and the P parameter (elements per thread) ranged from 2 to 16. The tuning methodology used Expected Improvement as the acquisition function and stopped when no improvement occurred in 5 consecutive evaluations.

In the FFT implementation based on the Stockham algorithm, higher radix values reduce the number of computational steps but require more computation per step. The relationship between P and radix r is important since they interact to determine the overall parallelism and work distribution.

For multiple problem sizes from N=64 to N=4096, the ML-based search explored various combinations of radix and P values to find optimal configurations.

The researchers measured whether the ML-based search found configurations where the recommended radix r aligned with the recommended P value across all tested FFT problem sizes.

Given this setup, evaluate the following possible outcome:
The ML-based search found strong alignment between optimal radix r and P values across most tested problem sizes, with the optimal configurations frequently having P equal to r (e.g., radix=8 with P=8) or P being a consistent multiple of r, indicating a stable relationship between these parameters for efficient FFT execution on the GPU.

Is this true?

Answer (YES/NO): NO